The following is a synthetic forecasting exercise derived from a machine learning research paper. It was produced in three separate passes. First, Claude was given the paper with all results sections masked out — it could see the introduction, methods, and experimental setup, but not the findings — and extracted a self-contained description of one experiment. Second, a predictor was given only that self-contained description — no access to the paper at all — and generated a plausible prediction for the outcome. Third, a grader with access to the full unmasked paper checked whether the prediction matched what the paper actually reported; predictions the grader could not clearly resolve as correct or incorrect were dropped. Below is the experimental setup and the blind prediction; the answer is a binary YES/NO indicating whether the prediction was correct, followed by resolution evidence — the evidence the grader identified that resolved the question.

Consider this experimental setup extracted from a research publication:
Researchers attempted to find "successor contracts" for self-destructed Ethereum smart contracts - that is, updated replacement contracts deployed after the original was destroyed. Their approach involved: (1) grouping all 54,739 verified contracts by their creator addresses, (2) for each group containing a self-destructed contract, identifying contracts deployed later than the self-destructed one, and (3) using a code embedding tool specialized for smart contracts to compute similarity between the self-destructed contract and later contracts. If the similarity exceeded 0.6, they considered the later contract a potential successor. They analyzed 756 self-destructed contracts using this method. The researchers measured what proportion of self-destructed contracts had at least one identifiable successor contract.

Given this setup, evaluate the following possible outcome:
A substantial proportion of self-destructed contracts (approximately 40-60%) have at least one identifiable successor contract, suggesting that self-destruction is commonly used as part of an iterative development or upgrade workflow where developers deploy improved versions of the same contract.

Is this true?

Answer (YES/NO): YES